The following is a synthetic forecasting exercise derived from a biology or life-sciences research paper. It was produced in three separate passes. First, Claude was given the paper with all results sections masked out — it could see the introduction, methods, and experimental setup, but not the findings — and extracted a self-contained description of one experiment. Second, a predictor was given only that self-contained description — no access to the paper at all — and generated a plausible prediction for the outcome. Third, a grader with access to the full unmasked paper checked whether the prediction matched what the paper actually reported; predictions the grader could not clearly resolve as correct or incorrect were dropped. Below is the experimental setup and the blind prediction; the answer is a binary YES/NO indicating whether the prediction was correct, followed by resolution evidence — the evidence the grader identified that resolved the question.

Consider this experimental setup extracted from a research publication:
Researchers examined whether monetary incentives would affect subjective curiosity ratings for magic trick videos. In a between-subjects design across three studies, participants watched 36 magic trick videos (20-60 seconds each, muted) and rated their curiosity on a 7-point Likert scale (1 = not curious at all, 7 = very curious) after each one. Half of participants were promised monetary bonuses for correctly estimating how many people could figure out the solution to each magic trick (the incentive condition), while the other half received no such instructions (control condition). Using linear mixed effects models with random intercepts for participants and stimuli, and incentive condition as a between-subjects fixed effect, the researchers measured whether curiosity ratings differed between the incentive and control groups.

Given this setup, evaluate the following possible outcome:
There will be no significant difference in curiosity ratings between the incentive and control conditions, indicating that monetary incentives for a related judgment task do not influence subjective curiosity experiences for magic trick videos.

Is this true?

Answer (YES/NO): YES